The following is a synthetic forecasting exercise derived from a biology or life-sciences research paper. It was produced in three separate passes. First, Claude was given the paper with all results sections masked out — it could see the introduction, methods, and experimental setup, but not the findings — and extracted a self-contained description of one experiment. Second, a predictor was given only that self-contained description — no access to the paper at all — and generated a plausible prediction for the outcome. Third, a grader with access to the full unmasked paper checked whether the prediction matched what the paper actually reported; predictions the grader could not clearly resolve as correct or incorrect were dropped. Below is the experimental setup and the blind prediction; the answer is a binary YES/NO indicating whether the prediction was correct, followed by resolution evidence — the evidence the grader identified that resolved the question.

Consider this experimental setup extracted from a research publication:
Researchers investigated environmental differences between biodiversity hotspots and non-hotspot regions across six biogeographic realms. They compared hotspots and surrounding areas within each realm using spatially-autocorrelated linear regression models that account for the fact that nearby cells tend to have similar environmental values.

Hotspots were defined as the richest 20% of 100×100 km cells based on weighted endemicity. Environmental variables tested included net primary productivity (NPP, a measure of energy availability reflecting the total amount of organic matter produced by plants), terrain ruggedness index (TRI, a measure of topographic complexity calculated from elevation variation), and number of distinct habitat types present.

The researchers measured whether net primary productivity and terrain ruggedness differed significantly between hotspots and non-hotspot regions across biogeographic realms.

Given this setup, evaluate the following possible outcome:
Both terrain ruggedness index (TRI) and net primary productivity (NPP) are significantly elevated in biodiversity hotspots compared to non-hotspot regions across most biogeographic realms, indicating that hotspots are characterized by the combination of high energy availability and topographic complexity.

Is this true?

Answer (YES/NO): YES